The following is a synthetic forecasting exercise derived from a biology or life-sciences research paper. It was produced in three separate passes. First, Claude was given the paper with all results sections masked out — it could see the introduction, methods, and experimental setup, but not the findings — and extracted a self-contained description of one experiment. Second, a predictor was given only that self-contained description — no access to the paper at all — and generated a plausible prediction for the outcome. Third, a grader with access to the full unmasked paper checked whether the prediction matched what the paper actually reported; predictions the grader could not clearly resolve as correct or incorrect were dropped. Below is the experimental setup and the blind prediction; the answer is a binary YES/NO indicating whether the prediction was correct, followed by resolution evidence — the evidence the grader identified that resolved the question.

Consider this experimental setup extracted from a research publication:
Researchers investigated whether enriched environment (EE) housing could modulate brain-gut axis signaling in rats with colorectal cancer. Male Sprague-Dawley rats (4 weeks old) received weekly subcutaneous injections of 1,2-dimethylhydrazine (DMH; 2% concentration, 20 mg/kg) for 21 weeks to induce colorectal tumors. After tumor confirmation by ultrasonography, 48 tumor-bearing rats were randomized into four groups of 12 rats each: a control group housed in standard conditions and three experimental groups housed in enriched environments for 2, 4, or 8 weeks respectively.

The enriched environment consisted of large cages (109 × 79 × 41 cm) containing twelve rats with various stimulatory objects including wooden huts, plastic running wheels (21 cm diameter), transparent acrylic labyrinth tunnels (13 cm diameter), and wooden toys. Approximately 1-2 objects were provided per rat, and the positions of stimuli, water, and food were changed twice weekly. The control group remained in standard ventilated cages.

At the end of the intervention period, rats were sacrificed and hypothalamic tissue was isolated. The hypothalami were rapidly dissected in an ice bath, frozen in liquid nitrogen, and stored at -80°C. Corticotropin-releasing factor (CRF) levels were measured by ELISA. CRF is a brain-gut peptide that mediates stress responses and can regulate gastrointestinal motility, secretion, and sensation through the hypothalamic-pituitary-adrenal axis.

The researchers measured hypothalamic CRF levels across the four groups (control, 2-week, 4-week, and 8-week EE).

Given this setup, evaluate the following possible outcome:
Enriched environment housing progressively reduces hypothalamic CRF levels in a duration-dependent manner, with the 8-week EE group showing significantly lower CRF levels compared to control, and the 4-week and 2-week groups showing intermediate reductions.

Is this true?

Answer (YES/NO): NO